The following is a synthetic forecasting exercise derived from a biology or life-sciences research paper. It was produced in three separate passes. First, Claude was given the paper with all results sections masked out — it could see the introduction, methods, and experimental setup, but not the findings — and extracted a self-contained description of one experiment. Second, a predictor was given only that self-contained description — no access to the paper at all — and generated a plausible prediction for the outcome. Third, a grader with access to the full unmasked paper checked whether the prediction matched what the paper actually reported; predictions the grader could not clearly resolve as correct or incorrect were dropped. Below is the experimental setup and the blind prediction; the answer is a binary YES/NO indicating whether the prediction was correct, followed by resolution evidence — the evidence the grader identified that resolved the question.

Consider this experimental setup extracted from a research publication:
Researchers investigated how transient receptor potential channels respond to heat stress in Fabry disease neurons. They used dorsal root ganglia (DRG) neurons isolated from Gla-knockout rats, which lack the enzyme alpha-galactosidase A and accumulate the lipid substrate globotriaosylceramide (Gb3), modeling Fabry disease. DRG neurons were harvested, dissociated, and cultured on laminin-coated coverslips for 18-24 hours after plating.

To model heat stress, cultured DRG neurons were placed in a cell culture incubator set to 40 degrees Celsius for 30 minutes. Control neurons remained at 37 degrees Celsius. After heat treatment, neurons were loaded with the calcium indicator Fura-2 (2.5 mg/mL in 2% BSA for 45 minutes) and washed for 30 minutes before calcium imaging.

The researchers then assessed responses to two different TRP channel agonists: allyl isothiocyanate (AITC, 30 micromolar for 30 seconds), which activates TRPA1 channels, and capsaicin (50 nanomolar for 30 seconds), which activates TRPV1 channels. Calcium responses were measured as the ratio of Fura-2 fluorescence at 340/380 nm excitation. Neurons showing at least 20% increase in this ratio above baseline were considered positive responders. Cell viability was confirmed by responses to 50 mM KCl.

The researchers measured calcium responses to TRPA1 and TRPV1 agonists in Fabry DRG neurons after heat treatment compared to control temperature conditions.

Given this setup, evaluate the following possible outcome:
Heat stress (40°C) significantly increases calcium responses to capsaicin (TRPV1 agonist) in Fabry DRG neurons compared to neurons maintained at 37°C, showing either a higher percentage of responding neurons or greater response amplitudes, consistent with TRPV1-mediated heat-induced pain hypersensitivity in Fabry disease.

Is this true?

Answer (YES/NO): NO